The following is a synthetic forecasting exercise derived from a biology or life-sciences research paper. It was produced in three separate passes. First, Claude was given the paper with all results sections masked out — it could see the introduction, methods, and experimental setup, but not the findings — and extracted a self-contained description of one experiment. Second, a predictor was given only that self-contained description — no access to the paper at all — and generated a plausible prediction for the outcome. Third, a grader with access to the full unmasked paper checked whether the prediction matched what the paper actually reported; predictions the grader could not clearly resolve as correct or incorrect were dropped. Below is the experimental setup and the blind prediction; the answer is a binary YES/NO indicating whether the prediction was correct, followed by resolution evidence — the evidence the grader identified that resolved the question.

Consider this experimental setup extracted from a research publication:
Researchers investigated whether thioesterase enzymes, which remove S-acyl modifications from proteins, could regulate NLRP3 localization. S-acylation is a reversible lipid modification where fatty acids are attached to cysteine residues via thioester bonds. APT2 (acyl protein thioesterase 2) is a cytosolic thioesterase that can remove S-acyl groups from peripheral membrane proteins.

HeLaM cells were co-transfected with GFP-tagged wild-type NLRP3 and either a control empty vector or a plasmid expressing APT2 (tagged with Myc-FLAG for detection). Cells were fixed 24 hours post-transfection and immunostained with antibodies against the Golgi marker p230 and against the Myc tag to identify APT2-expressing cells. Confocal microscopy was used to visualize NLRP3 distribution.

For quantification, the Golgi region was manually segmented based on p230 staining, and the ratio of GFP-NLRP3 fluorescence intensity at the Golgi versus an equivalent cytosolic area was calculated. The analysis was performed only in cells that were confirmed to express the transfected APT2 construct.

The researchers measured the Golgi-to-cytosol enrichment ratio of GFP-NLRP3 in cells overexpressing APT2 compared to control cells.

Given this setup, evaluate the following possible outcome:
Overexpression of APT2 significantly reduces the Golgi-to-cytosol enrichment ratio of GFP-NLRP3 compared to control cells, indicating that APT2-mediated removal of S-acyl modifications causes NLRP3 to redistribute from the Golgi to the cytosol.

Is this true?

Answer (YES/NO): YES